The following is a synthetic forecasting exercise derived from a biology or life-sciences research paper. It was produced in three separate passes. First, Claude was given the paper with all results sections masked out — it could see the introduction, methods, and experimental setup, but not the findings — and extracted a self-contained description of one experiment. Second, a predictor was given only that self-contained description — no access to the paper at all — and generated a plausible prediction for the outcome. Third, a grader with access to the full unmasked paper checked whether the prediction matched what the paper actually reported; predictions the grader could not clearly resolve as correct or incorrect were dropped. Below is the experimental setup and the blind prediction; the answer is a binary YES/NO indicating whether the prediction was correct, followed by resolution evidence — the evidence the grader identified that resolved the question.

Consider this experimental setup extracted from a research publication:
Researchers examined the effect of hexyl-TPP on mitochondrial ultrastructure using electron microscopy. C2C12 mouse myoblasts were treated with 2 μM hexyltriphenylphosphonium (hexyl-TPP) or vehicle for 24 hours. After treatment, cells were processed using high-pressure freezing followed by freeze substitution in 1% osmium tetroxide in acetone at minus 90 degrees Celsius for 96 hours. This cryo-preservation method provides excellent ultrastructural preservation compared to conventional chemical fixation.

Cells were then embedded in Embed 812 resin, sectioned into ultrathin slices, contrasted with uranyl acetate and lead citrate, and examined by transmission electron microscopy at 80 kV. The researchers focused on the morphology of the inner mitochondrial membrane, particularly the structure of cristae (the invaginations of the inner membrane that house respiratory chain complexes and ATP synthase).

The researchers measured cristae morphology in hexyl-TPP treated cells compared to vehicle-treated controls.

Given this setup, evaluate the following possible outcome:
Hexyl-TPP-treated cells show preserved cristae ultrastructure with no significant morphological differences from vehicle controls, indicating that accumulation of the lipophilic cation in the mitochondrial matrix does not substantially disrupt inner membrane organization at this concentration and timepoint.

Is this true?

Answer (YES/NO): NO